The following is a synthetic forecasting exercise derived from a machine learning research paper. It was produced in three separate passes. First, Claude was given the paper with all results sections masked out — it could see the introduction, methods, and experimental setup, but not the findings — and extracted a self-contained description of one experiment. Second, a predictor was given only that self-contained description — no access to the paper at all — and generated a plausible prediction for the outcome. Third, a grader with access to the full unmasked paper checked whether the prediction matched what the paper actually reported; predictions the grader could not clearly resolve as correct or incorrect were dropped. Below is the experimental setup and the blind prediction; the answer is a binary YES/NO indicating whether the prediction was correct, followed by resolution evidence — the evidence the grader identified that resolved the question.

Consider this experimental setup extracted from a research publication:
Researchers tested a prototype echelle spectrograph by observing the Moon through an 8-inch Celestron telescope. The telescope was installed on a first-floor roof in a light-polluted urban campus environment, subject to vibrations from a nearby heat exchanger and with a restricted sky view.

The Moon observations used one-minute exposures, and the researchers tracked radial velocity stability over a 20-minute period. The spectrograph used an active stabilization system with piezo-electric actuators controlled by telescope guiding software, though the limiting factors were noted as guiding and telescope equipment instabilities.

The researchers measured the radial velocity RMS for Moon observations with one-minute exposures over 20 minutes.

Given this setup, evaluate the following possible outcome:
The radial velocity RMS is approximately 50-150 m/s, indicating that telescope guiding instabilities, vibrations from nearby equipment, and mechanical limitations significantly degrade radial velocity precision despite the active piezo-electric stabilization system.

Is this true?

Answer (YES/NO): NO